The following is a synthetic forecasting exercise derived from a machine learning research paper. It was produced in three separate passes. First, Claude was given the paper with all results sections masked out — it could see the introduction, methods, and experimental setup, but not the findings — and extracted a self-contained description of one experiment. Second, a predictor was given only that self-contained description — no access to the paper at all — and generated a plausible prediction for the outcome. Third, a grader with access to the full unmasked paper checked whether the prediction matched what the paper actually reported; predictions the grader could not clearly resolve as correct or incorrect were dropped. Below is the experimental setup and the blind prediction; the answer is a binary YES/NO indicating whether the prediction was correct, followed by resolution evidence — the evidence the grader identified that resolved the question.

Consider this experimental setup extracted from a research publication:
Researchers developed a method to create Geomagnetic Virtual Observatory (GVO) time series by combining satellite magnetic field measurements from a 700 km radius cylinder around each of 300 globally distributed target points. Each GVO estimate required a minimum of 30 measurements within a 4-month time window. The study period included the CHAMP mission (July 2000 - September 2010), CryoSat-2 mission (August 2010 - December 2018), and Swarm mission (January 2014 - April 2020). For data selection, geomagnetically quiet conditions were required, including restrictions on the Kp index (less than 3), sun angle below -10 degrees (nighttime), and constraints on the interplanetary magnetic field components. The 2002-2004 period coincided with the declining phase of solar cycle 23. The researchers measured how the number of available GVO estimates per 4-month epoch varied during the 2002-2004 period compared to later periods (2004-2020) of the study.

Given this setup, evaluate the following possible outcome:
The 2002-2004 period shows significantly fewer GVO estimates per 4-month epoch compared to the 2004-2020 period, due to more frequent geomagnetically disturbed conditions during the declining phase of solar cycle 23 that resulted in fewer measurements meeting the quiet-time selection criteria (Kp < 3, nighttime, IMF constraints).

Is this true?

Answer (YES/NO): YES